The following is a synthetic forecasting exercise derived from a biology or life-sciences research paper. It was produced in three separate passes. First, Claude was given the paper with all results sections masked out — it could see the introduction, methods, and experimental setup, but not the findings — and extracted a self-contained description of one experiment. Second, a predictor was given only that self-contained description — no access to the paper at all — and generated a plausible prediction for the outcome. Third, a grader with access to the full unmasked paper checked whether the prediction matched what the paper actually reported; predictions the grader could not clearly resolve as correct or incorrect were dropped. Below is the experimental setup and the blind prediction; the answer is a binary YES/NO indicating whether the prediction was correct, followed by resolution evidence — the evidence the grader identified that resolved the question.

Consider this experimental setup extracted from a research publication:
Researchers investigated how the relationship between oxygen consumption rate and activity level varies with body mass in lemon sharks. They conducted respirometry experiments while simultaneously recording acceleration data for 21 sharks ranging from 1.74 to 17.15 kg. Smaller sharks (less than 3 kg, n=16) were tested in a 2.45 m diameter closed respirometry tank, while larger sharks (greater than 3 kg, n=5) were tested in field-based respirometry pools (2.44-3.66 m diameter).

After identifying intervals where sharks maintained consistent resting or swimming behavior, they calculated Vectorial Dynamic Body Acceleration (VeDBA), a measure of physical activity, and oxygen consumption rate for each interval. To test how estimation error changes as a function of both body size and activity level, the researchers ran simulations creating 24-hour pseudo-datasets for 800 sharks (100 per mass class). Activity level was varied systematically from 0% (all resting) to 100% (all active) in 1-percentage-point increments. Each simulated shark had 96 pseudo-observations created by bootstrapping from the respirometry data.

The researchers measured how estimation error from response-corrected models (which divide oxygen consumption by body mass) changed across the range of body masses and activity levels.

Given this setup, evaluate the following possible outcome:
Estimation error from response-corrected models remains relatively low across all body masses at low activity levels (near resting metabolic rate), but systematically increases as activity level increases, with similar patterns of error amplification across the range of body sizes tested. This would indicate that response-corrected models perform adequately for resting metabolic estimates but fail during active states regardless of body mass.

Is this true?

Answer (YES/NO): NO